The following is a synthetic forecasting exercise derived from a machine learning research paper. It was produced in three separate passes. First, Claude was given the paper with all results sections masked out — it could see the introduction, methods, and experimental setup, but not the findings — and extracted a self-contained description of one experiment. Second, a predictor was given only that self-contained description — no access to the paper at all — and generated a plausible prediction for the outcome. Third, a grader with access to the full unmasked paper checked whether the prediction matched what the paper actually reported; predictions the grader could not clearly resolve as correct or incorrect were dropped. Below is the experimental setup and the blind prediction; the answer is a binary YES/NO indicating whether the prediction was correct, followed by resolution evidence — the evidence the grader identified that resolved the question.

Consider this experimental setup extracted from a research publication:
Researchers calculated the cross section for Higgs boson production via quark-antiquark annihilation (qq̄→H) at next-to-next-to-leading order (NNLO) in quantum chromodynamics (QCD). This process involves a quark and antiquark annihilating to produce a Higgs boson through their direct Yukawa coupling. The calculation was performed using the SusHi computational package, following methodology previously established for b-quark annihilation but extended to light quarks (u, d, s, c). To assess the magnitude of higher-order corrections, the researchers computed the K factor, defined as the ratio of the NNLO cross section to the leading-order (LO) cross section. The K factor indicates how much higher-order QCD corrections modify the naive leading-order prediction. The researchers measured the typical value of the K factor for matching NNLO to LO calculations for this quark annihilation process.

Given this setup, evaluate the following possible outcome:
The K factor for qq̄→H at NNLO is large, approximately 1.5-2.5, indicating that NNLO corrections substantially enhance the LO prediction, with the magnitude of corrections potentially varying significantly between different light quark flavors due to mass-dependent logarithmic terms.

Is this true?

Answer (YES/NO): NO